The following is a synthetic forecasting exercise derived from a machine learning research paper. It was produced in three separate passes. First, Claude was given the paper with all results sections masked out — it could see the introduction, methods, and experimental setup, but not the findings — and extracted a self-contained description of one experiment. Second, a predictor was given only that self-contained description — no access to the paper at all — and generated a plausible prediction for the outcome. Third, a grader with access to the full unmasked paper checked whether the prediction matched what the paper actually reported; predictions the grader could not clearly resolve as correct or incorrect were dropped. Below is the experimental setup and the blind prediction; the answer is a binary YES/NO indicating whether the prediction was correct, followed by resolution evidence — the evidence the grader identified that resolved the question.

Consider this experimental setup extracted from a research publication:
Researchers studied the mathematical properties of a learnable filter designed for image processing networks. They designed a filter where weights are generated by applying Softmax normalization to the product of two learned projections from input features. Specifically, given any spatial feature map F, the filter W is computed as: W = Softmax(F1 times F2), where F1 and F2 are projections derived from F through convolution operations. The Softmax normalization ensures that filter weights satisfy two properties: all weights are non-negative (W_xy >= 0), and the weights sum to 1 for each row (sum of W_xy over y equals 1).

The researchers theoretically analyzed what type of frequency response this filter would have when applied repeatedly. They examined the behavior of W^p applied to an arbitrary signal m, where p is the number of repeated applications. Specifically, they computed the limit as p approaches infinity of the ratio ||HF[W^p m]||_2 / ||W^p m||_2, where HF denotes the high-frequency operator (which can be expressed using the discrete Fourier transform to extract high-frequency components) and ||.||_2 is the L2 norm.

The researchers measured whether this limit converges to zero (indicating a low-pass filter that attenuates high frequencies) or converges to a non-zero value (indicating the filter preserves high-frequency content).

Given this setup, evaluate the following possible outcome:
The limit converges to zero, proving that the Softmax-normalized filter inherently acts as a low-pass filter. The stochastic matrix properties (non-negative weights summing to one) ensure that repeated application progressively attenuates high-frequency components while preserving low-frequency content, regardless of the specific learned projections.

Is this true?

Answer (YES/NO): YES